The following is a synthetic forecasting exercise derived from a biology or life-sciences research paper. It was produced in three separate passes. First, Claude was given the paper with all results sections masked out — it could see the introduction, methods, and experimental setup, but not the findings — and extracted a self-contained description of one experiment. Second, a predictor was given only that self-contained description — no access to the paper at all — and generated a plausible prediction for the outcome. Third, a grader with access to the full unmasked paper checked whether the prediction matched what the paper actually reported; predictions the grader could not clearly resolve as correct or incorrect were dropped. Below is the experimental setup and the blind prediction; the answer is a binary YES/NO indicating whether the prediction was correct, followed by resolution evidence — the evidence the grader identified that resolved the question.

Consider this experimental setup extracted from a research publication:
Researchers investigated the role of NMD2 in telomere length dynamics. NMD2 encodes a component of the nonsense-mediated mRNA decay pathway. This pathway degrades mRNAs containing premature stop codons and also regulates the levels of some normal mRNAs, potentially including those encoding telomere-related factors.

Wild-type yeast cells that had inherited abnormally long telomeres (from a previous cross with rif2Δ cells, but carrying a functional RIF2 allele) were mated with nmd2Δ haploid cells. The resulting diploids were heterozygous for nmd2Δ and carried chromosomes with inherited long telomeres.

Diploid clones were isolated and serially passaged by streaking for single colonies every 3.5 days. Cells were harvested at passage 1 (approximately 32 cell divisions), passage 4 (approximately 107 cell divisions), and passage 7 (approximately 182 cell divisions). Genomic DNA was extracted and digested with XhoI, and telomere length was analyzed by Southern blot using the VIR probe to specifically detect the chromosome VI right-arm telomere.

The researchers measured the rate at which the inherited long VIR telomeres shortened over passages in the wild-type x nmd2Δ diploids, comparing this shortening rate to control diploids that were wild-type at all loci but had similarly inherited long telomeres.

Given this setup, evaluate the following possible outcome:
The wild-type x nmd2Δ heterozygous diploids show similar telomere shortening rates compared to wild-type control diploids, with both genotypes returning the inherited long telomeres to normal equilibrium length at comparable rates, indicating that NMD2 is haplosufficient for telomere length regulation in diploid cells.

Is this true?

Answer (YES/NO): YES